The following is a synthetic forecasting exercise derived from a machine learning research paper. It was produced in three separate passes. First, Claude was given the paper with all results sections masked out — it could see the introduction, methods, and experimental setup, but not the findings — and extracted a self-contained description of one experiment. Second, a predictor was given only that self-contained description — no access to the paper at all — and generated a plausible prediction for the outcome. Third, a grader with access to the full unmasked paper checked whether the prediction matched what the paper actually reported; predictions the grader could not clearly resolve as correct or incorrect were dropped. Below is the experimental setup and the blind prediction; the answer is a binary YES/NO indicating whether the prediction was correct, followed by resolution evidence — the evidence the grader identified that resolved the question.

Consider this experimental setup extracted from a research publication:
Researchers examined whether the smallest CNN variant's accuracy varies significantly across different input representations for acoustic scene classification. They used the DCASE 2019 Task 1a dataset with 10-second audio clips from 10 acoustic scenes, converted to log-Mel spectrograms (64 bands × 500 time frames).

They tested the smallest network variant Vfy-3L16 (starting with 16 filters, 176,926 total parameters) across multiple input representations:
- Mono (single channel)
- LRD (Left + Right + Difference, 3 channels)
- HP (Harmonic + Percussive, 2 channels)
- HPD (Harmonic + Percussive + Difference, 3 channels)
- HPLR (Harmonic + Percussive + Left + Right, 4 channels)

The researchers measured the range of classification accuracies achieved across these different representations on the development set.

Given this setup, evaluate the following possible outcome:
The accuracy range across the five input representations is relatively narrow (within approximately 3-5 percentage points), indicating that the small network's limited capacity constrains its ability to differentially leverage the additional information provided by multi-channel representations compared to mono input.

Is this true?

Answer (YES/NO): NO